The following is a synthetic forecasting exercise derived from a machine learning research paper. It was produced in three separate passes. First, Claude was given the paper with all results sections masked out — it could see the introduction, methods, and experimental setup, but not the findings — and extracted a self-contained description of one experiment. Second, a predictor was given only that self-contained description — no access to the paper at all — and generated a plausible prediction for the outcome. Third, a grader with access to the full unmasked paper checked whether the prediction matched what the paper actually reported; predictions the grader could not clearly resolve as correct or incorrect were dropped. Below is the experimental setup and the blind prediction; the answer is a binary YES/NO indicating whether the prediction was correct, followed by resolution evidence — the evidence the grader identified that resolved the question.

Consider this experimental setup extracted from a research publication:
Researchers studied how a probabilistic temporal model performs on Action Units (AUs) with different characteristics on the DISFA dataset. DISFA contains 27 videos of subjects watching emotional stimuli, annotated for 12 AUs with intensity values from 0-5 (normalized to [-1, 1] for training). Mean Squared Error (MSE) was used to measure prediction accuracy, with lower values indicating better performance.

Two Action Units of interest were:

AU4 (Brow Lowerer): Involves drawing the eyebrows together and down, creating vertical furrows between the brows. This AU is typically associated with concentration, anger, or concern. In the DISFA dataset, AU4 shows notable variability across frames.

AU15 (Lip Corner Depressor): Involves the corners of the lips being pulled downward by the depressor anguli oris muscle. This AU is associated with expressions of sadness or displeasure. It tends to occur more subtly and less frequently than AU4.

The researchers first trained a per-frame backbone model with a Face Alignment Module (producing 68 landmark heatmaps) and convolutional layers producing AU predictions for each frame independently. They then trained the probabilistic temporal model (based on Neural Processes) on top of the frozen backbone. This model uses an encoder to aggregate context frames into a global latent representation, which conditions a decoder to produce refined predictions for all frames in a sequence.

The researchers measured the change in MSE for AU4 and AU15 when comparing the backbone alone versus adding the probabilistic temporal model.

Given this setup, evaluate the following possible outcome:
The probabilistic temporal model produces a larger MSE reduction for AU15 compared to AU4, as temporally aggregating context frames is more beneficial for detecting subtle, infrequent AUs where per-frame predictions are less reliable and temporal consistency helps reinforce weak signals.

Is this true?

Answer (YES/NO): NO